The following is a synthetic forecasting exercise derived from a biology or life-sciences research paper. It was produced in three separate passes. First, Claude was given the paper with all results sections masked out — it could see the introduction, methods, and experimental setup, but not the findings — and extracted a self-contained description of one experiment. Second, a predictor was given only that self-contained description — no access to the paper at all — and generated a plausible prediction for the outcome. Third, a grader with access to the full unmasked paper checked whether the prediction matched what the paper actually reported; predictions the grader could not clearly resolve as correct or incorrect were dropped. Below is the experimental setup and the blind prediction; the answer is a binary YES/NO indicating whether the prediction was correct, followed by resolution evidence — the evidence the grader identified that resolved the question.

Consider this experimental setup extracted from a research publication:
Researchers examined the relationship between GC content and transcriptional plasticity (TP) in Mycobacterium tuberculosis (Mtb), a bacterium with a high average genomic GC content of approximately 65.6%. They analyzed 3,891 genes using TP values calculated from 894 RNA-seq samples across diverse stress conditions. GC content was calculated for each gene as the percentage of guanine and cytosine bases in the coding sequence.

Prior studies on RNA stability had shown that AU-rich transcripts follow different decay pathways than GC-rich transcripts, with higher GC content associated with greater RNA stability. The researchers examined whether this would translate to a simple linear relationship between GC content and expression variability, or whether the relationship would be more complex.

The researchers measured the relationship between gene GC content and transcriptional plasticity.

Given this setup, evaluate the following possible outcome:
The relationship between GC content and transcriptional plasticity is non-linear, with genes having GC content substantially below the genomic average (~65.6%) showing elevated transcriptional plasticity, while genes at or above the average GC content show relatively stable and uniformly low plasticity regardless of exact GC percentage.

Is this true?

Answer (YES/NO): NO